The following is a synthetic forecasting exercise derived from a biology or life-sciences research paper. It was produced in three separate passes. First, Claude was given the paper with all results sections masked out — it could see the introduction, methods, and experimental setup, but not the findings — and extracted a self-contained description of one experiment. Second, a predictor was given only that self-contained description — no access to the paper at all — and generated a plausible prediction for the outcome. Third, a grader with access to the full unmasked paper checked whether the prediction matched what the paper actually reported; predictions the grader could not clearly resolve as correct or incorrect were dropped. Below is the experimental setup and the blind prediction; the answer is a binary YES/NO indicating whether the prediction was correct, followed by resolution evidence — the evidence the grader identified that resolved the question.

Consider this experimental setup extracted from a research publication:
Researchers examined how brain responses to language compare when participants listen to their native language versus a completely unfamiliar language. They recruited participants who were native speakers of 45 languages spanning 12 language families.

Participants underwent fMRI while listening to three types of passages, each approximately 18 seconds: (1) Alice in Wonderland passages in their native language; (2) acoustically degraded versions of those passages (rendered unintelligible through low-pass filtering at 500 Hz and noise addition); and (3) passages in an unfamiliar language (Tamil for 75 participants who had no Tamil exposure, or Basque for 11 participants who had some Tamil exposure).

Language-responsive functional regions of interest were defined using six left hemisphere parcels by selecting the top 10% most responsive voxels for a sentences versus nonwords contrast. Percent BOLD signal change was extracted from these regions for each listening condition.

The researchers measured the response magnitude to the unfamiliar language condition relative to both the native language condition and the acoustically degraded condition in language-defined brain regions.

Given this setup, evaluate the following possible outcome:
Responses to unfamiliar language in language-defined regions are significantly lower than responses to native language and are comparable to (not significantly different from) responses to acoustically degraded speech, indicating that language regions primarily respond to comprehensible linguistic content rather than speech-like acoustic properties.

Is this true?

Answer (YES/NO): YES